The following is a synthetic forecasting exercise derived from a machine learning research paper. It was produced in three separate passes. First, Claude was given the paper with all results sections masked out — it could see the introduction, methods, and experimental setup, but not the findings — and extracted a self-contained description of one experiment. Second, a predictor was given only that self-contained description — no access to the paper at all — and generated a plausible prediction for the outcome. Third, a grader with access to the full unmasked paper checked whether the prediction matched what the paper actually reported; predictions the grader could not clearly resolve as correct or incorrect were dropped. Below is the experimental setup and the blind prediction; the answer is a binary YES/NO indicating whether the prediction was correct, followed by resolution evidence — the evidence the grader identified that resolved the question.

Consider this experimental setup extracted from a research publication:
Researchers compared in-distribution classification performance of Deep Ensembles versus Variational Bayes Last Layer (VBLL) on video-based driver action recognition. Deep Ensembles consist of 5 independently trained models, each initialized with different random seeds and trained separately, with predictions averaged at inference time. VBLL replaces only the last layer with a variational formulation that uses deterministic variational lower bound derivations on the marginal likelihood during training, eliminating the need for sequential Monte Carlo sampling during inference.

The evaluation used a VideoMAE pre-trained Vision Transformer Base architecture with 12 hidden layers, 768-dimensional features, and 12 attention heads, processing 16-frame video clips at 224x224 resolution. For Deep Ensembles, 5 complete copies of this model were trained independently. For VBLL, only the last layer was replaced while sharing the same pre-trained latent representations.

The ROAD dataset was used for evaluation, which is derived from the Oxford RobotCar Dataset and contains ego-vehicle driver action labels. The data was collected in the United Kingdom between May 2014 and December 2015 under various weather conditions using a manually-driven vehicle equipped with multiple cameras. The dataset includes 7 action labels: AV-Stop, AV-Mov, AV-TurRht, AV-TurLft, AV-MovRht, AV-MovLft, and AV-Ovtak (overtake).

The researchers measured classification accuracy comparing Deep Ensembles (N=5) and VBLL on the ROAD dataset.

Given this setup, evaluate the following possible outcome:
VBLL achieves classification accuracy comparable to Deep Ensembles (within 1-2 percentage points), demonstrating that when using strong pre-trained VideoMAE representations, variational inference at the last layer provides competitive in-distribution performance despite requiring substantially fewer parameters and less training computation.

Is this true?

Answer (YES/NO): YES